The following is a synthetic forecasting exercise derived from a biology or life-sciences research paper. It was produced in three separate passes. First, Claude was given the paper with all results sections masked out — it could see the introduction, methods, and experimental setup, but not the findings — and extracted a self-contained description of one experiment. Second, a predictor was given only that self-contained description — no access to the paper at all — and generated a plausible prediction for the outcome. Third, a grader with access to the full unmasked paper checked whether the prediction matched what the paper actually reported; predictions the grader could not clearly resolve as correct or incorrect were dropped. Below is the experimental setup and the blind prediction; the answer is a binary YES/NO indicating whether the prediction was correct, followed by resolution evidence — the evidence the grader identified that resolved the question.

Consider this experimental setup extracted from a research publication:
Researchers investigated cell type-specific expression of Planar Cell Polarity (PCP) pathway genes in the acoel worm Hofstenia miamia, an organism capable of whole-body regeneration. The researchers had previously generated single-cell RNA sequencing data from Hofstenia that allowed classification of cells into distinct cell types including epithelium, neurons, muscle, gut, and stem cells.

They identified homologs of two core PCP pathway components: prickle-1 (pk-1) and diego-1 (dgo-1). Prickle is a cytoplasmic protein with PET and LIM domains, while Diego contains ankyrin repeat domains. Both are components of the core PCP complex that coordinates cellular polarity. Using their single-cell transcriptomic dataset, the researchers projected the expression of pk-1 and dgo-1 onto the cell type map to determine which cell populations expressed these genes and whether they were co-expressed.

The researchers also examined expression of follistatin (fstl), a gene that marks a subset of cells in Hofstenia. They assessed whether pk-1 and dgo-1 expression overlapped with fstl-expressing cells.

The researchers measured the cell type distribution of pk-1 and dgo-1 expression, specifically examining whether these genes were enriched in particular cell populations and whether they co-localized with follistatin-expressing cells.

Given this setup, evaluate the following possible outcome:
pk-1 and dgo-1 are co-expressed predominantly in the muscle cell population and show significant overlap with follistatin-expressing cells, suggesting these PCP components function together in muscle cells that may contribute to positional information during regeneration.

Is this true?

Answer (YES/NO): YES